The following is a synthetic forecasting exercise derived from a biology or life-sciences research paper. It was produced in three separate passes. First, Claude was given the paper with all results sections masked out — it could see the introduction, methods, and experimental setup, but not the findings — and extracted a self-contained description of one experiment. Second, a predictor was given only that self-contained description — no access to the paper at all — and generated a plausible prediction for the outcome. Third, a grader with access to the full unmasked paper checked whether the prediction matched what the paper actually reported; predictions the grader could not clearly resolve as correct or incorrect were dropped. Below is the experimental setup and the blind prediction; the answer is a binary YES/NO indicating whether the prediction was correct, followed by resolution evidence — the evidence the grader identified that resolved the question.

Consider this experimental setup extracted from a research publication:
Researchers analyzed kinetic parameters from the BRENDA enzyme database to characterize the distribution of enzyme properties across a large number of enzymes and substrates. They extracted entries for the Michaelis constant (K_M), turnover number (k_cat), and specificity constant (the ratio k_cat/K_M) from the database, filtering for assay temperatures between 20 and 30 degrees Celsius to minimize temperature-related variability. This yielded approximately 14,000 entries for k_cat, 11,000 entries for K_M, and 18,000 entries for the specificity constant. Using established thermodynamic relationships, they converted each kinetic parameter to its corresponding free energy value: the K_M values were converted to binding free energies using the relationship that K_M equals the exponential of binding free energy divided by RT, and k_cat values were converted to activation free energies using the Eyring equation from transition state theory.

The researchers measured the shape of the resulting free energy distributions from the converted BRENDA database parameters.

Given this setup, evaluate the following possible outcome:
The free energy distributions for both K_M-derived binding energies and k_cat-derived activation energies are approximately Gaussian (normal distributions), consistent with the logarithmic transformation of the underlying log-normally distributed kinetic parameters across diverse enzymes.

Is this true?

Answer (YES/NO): YES